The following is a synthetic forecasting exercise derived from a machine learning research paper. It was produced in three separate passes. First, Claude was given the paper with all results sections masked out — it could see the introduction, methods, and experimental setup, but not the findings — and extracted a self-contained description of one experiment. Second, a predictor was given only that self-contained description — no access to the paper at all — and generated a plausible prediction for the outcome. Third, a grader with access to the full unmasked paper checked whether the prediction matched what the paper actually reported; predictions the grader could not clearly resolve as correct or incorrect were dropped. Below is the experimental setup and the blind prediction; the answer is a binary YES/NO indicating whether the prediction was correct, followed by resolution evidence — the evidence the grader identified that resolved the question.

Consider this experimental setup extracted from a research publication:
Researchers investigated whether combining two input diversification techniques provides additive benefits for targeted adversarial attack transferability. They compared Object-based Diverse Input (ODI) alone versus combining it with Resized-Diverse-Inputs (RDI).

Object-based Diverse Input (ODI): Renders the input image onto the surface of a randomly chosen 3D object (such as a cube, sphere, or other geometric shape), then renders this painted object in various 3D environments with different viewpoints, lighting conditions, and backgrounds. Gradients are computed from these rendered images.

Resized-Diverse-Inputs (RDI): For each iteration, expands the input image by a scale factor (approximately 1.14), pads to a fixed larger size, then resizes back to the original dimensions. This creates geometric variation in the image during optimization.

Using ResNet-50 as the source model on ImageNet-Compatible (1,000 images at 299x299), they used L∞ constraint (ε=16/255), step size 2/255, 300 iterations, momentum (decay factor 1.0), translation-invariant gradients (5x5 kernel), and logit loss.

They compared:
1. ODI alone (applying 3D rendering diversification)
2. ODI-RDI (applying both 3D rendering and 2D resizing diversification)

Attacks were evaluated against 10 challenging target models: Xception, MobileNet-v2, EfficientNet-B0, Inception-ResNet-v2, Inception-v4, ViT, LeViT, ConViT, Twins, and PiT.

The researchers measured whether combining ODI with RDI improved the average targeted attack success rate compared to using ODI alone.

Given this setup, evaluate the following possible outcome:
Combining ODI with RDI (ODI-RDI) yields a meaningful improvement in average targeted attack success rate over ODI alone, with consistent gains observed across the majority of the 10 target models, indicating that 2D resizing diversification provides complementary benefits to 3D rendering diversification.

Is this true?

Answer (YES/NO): NO